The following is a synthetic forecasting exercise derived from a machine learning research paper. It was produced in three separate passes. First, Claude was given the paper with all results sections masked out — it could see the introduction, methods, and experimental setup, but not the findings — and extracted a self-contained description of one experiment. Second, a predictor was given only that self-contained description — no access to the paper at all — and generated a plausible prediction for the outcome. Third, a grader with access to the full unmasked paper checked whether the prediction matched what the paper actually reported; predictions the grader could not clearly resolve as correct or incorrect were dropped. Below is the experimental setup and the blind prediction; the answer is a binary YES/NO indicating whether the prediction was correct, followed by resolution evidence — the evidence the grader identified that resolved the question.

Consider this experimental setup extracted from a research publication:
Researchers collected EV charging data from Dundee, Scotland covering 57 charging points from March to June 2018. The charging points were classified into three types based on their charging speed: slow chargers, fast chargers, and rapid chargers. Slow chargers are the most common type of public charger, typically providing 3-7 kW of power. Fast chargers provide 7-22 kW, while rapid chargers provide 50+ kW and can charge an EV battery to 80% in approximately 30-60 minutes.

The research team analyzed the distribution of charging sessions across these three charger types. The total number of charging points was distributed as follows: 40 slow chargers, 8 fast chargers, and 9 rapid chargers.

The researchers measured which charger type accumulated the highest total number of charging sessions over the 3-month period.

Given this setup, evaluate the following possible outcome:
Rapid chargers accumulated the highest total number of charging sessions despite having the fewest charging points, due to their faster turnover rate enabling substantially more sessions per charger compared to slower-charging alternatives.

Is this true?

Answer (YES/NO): NO